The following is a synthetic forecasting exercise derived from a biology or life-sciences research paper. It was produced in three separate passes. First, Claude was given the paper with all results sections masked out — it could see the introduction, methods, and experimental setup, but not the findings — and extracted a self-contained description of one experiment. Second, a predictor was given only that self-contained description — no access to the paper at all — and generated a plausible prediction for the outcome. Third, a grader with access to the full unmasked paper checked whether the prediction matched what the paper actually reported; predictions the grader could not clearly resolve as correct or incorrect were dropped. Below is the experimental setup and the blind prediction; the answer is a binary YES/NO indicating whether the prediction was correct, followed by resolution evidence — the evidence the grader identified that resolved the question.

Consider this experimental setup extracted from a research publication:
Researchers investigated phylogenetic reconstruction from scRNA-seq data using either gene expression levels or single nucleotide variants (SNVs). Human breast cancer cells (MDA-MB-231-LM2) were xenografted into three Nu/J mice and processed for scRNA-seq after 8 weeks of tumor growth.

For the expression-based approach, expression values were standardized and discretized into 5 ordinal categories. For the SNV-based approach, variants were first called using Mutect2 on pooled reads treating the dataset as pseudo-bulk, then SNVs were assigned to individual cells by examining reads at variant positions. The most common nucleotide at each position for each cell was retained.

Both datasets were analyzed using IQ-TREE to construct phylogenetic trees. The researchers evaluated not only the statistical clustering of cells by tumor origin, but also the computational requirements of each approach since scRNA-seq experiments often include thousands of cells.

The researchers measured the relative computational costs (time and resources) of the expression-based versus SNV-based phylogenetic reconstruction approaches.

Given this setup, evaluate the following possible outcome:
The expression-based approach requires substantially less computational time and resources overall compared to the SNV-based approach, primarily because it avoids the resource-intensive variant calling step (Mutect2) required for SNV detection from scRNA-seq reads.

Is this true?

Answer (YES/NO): YES